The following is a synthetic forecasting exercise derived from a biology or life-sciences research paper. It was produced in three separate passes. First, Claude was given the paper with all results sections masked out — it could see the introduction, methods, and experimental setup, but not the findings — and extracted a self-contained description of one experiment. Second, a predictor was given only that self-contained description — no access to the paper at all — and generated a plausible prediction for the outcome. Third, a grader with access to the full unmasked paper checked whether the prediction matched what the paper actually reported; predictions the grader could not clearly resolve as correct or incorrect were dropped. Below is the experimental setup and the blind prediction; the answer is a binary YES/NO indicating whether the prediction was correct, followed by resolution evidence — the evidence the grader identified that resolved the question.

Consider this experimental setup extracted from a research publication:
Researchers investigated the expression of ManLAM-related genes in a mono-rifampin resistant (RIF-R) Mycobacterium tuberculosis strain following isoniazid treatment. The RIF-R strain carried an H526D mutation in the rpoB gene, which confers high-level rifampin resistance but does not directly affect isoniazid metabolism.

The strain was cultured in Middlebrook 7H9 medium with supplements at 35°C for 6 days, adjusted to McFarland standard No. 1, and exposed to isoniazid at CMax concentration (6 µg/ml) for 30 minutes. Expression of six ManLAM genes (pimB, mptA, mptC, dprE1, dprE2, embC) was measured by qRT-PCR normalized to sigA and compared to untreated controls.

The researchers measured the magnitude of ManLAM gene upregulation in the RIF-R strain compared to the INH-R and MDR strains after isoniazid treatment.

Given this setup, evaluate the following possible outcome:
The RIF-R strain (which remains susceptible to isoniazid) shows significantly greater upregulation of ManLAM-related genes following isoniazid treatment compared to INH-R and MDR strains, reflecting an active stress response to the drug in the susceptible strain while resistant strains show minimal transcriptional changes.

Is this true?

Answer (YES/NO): NO